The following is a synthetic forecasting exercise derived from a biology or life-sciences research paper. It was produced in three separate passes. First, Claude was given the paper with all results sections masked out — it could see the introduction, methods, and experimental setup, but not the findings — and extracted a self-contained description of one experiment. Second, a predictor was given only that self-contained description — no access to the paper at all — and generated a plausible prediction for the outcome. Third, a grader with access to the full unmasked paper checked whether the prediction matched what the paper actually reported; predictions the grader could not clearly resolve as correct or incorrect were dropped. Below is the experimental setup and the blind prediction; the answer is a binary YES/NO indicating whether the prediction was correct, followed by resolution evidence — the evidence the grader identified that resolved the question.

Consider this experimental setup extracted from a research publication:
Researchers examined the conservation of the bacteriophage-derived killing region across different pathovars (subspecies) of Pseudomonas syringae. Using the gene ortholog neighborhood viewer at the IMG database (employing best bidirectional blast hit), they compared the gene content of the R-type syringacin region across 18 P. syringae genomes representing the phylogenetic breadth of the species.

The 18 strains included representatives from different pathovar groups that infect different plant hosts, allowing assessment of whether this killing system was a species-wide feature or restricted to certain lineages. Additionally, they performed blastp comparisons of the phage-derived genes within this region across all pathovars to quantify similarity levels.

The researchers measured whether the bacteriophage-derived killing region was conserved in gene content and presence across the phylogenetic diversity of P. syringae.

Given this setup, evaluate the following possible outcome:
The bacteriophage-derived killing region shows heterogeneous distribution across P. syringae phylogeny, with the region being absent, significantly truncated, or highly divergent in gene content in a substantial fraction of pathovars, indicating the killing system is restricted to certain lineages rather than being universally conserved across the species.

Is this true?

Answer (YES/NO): NO